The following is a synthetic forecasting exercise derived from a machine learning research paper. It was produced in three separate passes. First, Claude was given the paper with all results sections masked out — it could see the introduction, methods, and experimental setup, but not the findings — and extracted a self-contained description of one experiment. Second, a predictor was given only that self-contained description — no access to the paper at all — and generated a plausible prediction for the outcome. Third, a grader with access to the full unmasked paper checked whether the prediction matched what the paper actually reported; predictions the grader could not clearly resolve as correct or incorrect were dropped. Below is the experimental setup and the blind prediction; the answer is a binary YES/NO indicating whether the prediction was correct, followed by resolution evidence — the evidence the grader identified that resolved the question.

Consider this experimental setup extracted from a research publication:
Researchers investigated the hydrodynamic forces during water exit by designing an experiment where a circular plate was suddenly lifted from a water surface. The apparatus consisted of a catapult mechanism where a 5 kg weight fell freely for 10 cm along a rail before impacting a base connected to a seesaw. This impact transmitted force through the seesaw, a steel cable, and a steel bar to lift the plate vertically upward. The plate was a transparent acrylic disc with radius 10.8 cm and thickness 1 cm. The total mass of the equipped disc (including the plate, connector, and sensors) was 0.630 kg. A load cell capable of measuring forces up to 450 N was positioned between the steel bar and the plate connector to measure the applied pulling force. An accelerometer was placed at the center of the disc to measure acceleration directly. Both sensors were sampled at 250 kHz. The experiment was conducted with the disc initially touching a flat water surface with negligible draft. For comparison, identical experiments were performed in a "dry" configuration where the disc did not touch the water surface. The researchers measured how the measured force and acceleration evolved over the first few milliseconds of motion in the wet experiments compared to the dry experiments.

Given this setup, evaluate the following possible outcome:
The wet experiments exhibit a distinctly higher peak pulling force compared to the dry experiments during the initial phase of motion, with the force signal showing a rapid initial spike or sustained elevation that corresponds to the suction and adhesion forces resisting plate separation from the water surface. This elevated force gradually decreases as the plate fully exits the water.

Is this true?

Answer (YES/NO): NO